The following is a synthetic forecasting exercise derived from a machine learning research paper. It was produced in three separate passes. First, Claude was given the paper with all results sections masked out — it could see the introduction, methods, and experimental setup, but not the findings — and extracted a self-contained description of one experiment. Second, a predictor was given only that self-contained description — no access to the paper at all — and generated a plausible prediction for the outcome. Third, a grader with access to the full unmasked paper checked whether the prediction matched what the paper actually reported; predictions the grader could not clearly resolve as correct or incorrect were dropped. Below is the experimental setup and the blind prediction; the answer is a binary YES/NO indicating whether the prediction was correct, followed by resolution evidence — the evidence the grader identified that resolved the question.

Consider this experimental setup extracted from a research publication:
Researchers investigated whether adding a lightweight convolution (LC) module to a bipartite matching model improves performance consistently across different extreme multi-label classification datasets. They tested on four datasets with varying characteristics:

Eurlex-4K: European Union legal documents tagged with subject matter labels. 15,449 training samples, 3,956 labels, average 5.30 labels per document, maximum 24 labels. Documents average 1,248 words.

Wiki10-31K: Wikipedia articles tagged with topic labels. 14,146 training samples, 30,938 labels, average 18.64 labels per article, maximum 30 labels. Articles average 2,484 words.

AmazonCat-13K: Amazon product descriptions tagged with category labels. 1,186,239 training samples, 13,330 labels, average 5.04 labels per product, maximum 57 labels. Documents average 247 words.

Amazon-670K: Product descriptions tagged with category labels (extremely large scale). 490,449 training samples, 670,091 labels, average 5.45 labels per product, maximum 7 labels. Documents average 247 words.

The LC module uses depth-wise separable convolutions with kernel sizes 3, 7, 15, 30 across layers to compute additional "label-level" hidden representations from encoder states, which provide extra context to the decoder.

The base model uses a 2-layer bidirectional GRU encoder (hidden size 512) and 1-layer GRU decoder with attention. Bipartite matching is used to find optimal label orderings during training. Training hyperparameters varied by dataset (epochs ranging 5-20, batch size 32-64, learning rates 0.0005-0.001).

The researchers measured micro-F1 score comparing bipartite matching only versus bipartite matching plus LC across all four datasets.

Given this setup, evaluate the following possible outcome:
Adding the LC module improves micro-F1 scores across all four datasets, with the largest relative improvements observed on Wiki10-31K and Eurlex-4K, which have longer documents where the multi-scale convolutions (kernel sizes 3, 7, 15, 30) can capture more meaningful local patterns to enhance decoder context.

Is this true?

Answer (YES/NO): NO